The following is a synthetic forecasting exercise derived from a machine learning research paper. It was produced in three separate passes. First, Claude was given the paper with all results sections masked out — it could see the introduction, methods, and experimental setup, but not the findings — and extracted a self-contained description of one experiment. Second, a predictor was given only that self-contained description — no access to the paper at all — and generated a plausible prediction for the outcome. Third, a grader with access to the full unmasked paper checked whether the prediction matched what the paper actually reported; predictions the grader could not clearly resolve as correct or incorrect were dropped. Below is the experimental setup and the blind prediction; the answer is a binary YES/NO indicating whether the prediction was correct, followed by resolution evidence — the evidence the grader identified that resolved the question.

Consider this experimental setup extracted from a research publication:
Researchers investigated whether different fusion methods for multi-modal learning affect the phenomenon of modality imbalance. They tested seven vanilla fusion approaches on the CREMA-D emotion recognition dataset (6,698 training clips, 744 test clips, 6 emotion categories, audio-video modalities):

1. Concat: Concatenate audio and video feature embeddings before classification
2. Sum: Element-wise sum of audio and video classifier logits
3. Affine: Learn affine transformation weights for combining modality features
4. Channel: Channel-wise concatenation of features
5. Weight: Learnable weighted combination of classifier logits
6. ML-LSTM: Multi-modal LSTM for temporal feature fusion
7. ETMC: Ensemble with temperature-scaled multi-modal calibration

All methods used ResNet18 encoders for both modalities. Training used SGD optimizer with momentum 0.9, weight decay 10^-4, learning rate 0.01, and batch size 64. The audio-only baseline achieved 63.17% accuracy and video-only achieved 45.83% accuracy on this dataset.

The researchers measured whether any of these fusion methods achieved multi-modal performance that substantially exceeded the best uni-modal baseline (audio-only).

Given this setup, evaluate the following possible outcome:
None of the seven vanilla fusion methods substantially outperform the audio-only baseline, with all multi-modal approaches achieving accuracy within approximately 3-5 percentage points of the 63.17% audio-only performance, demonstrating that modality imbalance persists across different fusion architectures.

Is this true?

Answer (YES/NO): NO